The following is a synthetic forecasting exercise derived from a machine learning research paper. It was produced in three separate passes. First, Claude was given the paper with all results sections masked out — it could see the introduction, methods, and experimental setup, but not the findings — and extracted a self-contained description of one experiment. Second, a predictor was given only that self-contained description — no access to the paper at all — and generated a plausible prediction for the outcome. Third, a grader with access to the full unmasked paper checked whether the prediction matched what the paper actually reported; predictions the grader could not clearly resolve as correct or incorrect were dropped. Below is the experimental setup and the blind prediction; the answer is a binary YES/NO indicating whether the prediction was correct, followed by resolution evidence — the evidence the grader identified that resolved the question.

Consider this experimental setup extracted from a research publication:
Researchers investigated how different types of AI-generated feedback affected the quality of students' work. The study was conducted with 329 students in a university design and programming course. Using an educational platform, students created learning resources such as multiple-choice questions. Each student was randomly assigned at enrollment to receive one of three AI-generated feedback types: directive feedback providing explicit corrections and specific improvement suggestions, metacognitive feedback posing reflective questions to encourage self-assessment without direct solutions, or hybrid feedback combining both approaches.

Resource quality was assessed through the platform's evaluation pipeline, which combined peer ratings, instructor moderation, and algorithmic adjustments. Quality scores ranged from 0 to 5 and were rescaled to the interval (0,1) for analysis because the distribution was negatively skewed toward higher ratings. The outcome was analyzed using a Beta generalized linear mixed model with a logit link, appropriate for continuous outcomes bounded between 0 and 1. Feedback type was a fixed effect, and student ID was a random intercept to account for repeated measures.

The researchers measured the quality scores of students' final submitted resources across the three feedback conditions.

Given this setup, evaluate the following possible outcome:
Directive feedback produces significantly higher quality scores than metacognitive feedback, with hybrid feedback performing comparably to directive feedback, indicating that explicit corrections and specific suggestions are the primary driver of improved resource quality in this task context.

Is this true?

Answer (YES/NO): NO